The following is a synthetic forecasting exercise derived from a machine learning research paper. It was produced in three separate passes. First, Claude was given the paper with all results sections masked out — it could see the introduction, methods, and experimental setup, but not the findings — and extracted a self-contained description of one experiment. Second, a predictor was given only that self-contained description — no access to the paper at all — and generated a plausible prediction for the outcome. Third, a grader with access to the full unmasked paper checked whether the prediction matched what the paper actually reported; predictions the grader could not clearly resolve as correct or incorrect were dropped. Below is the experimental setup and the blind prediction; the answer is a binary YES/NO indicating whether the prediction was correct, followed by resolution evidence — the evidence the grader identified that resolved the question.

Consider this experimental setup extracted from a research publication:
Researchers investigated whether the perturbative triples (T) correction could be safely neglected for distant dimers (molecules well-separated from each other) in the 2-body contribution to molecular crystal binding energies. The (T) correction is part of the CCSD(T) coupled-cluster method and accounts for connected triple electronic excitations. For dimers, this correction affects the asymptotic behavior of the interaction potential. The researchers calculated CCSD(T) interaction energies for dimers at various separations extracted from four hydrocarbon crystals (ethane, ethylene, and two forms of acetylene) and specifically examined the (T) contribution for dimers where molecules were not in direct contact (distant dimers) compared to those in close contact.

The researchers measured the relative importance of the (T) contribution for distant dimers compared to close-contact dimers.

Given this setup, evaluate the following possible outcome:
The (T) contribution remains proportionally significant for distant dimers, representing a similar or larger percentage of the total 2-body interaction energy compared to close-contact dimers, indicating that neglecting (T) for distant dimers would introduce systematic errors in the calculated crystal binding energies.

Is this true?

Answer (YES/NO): YES